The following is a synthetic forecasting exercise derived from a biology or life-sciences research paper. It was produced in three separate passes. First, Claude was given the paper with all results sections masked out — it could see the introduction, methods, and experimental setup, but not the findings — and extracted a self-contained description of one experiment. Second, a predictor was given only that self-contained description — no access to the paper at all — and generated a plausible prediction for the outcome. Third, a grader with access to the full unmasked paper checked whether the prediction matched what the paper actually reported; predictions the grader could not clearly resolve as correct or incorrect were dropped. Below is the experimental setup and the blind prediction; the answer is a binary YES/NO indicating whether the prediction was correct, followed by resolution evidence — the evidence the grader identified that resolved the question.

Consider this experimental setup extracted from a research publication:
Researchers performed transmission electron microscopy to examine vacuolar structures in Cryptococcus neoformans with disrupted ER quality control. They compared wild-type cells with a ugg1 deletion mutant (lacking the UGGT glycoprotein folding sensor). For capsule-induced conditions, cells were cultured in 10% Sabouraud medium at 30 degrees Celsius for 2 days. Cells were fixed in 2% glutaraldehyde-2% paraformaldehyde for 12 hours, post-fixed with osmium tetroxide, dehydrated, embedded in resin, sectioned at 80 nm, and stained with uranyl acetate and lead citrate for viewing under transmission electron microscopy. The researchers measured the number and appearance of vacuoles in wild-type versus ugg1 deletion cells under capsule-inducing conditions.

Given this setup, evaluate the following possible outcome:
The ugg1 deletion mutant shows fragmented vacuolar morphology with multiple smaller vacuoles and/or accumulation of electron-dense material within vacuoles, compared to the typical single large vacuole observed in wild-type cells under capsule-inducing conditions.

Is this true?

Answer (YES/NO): NO